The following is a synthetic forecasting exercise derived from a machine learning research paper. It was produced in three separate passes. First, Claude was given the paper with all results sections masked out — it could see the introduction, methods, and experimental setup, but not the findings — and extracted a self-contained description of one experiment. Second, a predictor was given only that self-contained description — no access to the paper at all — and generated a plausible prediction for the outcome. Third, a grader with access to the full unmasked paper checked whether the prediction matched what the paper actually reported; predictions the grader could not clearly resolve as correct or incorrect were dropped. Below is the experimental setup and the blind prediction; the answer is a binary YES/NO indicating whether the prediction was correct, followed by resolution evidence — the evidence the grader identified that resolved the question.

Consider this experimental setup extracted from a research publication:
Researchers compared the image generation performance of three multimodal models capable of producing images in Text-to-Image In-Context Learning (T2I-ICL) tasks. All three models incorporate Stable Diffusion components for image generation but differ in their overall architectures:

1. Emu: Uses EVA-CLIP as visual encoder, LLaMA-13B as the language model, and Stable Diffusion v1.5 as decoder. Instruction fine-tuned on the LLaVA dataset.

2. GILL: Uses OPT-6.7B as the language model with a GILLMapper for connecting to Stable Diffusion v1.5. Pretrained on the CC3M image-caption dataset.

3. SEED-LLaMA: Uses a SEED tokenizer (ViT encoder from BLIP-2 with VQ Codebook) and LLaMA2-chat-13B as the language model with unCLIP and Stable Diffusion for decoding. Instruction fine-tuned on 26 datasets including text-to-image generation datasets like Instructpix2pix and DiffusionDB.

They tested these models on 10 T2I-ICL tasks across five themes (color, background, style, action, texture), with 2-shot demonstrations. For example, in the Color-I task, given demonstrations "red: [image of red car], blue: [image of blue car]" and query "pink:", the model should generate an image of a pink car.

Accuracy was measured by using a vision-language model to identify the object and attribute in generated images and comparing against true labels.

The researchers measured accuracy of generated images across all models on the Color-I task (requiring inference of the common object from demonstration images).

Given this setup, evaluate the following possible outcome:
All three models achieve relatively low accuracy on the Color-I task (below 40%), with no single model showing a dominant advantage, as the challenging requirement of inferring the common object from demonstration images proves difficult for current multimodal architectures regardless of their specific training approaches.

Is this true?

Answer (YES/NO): NO